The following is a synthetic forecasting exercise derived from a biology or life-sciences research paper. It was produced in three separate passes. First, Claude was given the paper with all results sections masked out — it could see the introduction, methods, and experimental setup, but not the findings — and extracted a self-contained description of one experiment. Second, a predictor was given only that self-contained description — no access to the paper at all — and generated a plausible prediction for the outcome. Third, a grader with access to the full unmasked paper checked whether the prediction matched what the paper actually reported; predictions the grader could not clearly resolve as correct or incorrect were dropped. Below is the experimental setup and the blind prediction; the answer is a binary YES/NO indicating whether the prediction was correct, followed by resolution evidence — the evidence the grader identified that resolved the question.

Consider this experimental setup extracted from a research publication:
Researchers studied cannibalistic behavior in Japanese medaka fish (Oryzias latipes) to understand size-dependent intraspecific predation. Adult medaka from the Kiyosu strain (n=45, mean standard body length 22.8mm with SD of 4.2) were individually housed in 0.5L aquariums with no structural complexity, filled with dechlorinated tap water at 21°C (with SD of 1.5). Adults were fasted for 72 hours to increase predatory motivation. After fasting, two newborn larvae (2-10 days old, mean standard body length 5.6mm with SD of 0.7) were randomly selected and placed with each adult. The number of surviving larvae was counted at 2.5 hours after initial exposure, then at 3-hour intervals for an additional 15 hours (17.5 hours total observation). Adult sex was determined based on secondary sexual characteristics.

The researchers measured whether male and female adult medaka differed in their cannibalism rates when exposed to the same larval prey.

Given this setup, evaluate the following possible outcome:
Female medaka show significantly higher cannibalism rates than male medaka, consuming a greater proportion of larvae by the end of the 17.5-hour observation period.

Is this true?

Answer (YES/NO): NO